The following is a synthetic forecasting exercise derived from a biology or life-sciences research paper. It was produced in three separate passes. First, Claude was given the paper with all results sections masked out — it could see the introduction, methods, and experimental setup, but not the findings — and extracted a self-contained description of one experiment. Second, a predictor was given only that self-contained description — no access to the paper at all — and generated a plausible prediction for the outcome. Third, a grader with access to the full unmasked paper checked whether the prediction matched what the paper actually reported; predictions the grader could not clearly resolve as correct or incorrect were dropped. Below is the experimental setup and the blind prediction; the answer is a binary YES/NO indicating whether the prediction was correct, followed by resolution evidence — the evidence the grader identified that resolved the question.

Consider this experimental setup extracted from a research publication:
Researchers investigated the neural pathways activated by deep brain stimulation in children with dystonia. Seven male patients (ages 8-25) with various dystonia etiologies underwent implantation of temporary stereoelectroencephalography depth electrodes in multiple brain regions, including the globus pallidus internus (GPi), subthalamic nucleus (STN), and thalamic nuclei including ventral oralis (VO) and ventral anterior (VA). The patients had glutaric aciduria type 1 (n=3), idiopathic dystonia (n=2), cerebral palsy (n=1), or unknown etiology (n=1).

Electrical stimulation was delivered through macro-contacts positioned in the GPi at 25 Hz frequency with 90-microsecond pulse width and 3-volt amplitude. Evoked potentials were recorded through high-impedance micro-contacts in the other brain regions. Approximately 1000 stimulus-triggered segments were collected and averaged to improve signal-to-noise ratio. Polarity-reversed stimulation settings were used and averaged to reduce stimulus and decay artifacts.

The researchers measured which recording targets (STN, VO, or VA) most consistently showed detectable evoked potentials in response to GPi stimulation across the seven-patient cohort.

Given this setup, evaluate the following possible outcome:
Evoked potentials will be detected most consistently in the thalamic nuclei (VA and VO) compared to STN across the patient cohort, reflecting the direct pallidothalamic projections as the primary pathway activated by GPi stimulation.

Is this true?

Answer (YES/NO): NO